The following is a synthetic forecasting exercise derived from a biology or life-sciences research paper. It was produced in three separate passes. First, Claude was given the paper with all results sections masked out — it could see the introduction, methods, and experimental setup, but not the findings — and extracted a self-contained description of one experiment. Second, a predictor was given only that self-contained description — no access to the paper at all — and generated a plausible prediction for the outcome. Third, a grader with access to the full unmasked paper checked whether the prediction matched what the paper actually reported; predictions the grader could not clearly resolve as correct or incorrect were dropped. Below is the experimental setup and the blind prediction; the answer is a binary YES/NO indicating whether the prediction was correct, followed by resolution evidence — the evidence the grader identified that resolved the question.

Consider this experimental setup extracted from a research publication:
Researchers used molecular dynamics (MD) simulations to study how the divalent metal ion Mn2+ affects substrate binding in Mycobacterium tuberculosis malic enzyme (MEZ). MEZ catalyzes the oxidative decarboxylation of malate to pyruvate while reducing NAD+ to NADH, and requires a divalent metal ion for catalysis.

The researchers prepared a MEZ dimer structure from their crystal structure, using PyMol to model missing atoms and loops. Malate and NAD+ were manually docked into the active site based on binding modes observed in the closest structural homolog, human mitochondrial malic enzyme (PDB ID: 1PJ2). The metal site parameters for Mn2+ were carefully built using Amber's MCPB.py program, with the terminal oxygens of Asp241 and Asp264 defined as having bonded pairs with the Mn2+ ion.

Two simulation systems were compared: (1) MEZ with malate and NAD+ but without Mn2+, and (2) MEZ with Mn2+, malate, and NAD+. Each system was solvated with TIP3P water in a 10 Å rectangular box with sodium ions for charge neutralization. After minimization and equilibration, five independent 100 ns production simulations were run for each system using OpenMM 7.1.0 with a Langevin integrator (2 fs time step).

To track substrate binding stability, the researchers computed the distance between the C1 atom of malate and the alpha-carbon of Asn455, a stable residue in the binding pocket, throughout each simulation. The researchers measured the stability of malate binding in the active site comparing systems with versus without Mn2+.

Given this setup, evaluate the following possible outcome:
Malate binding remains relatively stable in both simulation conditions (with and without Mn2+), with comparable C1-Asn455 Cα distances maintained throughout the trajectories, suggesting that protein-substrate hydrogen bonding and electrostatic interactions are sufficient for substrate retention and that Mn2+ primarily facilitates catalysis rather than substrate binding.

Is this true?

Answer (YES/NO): NO